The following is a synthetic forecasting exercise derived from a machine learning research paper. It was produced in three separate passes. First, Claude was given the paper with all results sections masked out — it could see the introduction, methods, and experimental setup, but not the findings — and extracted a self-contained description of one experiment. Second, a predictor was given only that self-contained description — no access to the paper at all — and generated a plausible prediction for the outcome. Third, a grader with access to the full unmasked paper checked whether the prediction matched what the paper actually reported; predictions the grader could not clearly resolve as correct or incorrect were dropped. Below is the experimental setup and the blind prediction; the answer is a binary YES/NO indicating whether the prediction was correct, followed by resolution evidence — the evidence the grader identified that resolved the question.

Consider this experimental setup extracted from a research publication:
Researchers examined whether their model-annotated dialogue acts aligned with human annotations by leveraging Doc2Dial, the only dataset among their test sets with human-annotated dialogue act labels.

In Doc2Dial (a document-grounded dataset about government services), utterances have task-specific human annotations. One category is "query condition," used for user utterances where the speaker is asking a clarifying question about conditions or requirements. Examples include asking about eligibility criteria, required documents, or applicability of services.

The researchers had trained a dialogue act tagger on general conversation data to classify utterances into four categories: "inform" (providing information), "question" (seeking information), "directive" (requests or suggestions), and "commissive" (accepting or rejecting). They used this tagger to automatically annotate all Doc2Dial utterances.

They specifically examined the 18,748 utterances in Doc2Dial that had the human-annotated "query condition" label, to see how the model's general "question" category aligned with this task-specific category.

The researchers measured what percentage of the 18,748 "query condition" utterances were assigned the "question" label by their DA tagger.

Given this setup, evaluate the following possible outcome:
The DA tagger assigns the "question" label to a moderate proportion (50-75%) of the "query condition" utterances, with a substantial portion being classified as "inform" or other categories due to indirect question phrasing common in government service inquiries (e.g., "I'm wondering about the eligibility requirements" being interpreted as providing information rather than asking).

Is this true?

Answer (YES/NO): NO